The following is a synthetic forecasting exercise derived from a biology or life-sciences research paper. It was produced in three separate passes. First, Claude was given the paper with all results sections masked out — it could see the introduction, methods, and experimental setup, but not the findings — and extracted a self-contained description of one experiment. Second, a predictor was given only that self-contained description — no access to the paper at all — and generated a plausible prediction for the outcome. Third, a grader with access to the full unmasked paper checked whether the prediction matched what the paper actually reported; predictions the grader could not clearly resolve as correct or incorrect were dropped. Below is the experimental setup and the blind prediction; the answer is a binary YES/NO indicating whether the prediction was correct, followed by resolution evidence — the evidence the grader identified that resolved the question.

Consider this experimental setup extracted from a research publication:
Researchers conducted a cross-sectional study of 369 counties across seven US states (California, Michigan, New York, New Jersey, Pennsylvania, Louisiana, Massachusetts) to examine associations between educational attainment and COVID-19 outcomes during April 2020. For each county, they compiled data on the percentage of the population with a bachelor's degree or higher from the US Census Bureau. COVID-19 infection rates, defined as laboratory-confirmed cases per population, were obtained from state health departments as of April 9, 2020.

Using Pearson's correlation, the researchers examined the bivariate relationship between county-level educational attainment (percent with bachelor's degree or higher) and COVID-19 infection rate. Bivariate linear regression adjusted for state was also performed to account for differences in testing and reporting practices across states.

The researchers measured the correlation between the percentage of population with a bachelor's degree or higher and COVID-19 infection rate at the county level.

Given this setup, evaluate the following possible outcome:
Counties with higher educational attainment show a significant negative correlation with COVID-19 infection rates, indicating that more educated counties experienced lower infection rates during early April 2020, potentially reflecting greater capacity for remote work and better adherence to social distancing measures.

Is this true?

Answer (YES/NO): NO